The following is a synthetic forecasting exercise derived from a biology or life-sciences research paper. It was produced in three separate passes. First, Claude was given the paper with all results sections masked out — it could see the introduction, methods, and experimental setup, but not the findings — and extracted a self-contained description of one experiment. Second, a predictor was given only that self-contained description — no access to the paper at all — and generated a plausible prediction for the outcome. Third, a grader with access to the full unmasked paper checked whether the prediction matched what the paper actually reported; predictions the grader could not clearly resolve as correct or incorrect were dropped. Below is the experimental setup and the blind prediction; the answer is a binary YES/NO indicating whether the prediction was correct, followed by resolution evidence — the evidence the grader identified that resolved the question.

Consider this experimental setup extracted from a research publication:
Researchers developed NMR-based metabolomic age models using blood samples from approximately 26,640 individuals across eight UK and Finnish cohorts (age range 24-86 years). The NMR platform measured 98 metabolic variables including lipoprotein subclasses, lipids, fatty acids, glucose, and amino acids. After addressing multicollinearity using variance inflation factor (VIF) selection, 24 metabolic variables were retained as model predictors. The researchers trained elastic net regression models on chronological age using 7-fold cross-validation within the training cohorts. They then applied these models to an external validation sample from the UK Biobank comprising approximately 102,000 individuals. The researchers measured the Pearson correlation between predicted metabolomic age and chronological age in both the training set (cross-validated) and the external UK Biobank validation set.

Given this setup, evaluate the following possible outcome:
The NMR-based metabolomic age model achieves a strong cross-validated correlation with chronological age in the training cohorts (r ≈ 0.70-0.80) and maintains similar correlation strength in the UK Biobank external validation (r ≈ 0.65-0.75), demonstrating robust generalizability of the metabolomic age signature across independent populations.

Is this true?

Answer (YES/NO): NO